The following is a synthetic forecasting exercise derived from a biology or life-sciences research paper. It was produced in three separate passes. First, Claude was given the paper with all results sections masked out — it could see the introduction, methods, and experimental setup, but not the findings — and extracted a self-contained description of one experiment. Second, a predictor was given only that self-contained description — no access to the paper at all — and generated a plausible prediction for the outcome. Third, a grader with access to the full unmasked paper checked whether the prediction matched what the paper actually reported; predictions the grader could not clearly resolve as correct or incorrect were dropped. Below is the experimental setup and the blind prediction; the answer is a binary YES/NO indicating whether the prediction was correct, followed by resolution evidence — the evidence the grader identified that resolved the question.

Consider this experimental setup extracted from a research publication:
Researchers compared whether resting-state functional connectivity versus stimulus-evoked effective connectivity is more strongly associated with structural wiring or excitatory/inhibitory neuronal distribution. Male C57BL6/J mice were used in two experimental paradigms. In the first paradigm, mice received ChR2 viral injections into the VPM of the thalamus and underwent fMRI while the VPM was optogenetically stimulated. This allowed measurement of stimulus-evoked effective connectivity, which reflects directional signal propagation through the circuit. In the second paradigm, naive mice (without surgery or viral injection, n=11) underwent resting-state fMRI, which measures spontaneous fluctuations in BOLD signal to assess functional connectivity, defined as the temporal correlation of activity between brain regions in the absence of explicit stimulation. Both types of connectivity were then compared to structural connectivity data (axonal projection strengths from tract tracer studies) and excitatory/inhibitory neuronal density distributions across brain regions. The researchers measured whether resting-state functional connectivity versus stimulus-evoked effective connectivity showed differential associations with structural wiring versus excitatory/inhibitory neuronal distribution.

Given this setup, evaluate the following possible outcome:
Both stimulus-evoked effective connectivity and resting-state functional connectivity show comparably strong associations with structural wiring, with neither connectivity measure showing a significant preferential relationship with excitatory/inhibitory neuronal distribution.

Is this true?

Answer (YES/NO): NO